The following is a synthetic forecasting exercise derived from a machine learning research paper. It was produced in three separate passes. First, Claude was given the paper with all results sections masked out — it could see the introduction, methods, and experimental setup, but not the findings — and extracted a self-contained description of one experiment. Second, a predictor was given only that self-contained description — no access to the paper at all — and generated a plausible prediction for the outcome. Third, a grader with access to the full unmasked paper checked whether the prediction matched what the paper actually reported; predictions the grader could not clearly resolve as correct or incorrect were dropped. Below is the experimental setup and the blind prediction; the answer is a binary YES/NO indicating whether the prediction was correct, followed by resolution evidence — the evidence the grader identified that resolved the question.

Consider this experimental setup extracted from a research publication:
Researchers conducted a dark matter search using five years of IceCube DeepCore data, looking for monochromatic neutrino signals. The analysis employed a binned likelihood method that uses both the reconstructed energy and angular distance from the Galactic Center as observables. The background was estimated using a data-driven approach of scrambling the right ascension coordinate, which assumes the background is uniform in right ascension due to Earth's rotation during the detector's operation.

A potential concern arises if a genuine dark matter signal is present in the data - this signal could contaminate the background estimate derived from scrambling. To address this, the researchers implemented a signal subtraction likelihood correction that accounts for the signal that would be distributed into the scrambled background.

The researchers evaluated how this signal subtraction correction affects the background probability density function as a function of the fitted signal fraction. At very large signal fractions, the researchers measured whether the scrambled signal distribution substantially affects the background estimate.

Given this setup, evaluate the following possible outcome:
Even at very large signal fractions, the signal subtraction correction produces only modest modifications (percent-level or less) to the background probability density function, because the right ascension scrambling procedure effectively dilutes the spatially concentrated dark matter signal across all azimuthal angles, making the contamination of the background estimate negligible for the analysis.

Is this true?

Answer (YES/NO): YES